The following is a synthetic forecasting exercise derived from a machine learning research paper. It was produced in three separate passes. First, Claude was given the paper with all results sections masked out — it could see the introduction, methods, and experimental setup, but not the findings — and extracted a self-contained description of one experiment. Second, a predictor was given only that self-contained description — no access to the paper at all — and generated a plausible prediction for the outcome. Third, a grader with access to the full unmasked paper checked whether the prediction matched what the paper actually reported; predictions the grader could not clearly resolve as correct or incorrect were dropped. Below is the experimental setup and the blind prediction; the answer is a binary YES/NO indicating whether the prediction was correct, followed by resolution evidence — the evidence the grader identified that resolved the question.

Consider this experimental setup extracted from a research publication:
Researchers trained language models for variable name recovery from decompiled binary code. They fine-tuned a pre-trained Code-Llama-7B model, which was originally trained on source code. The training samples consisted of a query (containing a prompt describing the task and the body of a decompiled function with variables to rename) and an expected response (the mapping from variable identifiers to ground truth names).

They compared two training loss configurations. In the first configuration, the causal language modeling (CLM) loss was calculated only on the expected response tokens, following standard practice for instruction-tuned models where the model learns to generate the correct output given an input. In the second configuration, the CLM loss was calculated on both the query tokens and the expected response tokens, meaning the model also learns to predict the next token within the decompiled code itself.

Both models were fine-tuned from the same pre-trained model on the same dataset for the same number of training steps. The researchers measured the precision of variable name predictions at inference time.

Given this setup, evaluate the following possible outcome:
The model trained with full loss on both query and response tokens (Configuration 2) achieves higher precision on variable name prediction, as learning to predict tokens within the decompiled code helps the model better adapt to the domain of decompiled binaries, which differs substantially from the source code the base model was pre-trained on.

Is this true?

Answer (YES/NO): YES